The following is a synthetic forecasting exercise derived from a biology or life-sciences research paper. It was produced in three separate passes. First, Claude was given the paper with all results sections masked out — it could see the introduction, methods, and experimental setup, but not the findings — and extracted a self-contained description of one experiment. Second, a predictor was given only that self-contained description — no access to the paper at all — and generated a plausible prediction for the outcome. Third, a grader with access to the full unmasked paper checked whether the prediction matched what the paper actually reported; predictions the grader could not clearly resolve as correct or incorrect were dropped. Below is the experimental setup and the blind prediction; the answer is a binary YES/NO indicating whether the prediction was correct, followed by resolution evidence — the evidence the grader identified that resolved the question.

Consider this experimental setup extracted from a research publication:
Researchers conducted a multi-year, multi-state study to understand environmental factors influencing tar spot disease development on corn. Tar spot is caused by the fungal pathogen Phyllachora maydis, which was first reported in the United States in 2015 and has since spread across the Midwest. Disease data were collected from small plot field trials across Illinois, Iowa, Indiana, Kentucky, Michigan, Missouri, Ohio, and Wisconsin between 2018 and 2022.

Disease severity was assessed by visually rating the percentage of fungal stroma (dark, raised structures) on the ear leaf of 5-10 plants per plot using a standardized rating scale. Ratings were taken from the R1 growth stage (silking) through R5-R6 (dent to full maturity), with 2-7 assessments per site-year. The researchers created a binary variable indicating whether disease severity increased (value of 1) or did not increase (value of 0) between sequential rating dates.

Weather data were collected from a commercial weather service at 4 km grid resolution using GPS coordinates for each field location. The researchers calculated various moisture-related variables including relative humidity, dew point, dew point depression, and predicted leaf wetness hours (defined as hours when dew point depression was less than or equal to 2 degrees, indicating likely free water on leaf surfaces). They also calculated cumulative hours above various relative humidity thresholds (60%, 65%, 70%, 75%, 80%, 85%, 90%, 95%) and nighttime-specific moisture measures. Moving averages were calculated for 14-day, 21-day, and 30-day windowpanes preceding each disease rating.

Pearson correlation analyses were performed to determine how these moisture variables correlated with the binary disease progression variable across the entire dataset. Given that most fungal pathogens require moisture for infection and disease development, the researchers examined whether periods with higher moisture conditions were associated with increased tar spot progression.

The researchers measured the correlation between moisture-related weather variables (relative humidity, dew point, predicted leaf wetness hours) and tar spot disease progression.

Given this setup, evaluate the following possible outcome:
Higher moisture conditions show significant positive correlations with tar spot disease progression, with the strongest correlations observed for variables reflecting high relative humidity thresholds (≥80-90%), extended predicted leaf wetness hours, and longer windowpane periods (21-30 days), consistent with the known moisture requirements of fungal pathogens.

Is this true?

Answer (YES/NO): NO